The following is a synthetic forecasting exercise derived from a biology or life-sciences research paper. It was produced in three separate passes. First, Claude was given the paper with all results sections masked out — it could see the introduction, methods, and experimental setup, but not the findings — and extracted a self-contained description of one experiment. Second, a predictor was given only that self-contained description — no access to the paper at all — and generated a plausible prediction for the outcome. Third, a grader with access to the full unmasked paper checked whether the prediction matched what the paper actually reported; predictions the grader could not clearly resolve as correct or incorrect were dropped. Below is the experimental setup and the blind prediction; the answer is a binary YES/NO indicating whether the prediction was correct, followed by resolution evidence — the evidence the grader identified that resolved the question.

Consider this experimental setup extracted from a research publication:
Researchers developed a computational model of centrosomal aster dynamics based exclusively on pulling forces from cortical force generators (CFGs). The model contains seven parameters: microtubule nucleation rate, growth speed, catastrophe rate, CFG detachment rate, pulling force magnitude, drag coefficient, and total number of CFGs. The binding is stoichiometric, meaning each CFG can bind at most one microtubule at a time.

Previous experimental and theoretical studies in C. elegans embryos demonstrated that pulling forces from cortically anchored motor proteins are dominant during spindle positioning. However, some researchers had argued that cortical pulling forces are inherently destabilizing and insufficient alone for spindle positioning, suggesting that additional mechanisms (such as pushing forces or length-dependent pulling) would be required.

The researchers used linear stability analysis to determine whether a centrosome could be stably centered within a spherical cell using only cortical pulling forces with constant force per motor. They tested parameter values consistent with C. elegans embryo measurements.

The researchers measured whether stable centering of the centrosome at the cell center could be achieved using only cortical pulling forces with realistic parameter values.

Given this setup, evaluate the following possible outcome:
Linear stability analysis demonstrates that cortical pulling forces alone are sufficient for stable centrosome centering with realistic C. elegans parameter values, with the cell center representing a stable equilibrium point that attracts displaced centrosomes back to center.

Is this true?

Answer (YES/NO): YES